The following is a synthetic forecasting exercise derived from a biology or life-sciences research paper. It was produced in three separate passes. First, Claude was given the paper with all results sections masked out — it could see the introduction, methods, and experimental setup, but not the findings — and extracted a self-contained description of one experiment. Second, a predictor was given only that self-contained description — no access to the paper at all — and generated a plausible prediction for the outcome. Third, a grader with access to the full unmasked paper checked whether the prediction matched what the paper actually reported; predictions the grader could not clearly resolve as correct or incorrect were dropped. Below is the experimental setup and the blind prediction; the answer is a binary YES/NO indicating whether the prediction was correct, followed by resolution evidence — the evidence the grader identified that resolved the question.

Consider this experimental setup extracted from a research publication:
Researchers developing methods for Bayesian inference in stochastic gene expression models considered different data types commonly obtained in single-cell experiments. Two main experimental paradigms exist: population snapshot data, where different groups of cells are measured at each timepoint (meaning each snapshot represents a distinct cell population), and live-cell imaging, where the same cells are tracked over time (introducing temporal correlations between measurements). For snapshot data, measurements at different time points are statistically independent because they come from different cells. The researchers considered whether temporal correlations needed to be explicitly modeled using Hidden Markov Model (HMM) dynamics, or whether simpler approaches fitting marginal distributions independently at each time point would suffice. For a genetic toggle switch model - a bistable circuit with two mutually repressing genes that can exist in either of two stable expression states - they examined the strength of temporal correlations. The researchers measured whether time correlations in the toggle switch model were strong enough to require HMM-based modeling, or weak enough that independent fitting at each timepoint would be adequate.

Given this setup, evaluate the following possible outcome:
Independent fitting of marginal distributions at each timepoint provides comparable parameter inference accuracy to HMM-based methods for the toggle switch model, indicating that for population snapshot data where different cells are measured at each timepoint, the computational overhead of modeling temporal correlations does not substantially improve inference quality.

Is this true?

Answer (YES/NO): YES